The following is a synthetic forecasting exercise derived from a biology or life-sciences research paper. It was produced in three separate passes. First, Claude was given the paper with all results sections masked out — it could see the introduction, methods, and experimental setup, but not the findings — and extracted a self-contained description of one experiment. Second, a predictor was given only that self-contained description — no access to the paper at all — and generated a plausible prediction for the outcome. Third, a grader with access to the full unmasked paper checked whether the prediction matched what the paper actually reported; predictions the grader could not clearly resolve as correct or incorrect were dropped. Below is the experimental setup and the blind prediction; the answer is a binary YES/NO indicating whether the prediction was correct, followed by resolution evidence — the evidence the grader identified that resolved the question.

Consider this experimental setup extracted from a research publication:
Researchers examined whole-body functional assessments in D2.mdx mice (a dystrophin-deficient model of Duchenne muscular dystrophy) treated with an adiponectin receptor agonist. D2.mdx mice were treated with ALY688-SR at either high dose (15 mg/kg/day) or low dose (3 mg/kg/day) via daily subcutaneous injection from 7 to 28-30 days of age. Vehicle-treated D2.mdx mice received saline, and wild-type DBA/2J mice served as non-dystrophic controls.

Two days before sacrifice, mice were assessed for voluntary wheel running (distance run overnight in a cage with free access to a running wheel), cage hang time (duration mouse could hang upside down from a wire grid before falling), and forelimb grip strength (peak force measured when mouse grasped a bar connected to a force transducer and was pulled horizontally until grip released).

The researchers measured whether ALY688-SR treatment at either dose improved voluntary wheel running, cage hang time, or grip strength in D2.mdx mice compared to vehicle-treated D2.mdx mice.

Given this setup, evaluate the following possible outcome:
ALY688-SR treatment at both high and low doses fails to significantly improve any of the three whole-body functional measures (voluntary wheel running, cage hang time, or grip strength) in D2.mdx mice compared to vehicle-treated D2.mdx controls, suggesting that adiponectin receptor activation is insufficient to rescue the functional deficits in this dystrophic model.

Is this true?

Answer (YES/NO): YES